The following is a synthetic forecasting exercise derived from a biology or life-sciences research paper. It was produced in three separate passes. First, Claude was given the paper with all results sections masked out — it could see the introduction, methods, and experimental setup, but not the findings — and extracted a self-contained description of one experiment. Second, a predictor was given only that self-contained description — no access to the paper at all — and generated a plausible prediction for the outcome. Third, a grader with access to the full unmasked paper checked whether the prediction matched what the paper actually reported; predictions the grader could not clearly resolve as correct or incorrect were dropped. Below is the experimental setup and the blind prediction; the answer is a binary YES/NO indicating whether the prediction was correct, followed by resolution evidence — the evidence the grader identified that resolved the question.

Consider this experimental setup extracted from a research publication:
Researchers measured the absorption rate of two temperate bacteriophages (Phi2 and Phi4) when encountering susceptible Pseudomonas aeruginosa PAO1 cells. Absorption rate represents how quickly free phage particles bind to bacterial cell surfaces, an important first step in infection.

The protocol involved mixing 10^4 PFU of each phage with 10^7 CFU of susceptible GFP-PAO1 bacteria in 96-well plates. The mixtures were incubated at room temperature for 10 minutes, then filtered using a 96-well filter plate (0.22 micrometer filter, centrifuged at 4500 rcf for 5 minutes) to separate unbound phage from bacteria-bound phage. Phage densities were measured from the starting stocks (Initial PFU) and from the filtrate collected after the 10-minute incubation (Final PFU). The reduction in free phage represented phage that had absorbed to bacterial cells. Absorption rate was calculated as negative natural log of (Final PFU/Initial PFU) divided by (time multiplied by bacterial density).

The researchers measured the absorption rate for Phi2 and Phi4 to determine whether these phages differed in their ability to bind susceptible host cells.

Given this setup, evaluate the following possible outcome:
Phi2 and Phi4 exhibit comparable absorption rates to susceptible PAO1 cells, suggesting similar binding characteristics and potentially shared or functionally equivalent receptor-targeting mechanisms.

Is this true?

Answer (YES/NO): YES